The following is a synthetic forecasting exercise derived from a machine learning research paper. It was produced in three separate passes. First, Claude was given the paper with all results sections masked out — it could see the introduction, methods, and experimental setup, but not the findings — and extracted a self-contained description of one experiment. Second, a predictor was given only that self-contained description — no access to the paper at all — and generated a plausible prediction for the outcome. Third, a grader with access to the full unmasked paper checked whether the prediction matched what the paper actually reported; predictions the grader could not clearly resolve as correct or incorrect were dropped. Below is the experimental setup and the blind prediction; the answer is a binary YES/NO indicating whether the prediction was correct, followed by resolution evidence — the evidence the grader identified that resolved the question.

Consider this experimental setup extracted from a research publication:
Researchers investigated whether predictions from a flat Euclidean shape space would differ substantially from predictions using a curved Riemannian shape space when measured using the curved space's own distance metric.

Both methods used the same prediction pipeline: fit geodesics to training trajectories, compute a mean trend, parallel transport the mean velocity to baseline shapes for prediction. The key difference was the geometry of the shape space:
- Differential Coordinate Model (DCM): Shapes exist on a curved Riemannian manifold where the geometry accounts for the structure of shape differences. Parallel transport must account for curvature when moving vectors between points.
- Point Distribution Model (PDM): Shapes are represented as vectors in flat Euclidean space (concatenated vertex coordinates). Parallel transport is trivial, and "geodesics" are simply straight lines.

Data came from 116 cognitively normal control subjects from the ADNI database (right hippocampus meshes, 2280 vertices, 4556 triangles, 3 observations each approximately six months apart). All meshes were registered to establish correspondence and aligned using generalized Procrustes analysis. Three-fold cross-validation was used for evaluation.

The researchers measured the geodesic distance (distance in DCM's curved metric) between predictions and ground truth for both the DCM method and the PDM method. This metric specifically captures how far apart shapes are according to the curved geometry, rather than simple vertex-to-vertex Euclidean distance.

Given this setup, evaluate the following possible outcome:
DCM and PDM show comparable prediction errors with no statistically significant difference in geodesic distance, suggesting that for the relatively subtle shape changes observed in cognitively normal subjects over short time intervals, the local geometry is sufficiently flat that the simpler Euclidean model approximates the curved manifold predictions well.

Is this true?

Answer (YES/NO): NO